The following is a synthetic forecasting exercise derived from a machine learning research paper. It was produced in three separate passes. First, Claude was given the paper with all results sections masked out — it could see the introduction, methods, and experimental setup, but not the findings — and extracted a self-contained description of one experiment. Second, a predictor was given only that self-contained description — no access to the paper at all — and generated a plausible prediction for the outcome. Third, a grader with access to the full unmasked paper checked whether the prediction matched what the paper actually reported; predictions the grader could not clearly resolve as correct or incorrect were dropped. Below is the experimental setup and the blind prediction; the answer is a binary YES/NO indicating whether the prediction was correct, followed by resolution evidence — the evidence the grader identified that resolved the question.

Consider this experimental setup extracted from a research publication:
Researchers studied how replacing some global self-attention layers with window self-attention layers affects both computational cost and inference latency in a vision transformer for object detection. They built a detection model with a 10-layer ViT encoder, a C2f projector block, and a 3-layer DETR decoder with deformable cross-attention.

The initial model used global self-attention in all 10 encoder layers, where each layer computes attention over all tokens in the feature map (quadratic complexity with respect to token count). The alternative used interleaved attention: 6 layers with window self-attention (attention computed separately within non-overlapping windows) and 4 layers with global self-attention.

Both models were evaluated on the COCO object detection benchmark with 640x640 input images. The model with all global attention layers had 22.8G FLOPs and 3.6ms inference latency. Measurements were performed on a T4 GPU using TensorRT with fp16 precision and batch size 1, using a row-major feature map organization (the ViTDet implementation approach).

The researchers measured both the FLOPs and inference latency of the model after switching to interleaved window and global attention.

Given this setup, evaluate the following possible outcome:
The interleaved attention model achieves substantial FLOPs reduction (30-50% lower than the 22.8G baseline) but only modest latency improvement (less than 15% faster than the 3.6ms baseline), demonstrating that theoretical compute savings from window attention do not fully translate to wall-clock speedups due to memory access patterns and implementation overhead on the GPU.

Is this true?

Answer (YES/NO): NO